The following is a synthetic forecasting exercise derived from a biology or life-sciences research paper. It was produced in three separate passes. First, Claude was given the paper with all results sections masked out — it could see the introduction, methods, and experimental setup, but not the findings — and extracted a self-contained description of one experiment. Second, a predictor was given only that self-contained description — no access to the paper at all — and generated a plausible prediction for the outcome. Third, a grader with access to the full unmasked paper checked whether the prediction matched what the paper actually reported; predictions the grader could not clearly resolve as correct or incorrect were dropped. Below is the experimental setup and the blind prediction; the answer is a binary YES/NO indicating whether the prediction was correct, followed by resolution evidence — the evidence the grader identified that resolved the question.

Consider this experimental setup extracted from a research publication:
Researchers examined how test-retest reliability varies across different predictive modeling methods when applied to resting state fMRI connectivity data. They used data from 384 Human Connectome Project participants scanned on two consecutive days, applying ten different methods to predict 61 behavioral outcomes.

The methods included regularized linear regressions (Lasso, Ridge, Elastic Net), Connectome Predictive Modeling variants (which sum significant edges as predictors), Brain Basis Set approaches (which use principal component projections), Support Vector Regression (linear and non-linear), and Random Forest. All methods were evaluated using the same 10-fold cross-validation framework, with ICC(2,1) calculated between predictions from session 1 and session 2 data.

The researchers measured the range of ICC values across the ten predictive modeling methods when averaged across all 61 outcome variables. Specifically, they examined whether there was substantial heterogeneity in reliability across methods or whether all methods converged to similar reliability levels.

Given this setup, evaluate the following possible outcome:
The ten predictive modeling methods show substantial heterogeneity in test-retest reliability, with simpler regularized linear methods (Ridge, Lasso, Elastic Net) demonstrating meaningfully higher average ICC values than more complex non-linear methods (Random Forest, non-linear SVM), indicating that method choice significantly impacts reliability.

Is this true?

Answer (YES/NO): NO